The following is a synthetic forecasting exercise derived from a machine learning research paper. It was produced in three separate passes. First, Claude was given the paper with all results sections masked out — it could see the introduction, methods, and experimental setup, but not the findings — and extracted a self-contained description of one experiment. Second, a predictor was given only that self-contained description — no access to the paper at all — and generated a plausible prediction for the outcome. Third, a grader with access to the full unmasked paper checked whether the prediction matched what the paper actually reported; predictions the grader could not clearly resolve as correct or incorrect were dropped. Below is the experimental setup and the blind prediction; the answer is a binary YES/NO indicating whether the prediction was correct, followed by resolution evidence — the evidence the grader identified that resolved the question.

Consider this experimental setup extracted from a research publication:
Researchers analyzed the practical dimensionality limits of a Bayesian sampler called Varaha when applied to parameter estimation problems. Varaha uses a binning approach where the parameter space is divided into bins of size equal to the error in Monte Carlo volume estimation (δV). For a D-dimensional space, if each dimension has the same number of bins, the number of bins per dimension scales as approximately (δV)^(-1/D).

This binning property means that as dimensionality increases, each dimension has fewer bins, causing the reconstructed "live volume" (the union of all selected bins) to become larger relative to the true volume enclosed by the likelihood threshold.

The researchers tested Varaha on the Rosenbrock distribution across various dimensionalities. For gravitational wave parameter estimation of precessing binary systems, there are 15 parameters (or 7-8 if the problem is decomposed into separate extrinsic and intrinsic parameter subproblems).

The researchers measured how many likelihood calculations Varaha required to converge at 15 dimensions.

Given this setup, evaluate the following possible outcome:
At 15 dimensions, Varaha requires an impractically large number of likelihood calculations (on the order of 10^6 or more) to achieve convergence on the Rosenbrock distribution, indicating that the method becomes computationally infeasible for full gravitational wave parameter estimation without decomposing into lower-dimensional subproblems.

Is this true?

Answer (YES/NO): YES